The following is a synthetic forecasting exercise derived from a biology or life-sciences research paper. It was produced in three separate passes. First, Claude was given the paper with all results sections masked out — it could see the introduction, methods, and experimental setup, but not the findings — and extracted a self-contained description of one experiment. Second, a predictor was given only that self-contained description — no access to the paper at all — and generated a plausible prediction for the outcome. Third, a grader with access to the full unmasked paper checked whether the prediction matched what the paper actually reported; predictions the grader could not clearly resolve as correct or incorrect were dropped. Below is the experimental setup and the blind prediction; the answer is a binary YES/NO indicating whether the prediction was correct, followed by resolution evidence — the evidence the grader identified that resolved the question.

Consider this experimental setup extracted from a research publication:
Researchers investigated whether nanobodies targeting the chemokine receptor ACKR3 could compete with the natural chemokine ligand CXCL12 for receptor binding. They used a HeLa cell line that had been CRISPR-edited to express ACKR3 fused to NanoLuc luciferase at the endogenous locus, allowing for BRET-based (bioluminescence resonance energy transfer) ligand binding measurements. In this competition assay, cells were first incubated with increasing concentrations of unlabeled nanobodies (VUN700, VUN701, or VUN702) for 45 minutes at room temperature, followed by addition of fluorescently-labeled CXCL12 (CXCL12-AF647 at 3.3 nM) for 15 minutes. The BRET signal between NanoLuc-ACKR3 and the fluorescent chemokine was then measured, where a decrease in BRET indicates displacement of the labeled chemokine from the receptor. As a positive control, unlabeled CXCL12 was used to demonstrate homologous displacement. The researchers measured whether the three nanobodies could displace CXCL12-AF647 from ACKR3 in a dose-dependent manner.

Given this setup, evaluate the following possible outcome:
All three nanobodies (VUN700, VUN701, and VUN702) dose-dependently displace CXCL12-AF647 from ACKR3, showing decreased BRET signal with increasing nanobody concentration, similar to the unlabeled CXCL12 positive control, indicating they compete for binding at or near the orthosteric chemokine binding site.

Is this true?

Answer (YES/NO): YES